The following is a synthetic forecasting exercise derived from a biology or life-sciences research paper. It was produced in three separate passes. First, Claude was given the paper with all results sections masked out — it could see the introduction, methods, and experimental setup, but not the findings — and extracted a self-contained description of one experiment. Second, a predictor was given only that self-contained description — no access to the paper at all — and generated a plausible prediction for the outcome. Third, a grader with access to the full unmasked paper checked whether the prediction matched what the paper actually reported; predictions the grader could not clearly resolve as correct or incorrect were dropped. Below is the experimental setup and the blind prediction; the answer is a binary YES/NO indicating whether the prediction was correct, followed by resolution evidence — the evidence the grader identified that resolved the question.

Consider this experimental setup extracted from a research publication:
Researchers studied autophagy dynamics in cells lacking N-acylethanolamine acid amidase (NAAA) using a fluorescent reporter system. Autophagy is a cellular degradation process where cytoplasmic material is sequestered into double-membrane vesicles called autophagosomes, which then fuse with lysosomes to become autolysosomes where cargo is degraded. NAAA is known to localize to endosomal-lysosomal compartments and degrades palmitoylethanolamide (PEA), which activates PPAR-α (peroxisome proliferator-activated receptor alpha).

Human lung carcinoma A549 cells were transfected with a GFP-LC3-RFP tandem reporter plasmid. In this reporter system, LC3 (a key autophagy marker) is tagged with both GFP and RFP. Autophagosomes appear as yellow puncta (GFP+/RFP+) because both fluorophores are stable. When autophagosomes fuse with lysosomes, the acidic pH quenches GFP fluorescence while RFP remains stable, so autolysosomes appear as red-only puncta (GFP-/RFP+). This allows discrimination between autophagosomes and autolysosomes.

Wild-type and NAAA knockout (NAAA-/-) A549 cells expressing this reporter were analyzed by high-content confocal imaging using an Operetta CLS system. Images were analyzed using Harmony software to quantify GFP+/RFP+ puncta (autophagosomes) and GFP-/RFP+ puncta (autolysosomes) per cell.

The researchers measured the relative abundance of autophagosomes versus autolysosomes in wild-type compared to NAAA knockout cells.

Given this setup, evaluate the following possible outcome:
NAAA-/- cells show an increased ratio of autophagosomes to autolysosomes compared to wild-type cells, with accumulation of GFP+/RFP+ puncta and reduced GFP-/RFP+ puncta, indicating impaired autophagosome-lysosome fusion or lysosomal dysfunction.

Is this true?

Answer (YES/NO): NO